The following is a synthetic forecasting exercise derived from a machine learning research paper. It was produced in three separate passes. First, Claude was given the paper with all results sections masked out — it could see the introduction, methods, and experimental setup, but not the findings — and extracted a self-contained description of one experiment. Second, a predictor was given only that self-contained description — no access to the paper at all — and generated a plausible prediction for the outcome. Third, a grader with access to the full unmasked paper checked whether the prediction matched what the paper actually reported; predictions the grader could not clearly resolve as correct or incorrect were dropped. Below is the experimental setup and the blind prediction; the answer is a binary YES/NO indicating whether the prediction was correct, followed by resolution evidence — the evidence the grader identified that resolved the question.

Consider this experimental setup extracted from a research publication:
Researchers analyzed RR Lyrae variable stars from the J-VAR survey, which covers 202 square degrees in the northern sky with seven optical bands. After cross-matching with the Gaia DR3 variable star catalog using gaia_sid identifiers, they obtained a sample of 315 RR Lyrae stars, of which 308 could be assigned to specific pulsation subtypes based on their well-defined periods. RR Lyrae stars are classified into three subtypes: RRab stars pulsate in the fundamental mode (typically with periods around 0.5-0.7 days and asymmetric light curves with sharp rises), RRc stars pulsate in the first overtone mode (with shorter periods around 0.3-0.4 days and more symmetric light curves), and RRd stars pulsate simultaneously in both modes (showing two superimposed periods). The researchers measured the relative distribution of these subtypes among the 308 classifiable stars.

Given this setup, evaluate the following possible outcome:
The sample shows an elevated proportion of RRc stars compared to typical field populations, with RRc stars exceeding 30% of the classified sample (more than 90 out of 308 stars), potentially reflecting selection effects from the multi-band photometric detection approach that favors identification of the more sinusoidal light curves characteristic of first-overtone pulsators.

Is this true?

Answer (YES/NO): NO